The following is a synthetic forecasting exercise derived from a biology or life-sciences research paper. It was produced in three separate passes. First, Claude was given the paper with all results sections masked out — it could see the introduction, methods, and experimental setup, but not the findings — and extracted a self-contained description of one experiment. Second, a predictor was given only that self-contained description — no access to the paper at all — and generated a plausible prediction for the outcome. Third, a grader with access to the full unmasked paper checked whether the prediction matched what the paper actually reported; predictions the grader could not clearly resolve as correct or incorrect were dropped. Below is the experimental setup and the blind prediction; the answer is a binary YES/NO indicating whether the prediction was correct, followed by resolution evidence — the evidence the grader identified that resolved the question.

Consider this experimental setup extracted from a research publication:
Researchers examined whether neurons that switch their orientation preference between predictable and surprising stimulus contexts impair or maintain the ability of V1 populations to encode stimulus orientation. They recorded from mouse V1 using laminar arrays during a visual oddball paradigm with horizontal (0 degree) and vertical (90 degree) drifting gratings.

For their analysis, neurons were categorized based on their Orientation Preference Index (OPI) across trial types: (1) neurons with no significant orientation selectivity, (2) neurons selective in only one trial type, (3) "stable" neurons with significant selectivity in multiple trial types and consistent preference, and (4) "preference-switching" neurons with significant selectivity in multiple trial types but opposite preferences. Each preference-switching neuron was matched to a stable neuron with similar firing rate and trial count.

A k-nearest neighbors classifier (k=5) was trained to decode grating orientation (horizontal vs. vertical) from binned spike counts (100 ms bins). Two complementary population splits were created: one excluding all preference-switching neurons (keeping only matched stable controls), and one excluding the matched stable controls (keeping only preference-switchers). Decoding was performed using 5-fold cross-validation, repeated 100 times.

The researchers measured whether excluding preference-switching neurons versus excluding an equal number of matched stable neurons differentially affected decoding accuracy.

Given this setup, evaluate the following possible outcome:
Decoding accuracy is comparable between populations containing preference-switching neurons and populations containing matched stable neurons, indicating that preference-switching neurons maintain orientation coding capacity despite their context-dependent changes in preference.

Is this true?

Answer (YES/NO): YES